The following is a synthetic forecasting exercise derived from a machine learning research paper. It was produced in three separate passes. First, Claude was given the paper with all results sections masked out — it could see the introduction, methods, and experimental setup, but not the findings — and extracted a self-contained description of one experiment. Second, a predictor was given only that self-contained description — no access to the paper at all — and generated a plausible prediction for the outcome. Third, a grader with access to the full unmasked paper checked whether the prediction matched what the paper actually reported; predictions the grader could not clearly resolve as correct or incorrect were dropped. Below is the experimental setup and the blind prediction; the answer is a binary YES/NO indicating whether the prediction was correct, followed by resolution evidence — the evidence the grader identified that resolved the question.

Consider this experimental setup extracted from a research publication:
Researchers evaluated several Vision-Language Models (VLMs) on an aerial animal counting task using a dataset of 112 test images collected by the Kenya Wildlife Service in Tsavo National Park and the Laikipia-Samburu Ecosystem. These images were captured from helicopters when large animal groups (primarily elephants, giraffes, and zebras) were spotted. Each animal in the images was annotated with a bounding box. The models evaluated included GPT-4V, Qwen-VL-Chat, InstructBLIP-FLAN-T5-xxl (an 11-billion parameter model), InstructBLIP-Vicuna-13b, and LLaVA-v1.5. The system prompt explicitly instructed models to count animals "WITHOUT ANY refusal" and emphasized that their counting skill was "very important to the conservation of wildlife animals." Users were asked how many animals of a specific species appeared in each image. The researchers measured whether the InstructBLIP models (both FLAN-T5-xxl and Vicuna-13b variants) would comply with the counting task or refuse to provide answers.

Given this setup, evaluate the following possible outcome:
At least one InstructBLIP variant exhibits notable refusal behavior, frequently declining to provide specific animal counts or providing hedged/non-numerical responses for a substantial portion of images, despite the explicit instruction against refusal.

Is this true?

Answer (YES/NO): YES